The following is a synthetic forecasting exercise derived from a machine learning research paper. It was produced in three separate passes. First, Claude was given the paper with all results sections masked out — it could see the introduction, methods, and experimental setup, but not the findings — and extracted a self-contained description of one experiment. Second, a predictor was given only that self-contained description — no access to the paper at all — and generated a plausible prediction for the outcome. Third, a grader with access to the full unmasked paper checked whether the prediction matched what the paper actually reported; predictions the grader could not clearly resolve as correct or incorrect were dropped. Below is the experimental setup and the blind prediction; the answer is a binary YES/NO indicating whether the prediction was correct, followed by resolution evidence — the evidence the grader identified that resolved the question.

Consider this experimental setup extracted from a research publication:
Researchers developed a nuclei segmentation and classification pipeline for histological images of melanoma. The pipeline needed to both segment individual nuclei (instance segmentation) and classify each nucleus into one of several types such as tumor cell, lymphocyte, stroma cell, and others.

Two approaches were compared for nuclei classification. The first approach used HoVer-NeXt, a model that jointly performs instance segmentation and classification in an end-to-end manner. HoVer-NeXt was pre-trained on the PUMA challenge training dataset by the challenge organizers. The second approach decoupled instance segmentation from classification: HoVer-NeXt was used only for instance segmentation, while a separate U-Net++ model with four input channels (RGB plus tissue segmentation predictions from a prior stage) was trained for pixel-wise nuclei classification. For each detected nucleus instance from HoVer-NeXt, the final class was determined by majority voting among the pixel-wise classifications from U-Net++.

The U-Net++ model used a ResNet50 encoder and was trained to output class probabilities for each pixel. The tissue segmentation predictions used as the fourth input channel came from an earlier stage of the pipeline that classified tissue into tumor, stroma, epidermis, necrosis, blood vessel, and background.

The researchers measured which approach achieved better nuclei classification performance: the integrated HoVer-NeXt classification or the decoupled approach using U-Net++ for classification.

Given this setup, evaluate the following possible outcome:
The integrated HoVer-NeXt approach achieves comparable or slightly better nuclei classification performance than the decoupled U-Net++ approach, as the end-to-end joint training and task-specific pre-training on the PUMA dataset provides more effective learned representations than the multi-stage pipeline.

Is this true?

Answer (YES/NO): NO